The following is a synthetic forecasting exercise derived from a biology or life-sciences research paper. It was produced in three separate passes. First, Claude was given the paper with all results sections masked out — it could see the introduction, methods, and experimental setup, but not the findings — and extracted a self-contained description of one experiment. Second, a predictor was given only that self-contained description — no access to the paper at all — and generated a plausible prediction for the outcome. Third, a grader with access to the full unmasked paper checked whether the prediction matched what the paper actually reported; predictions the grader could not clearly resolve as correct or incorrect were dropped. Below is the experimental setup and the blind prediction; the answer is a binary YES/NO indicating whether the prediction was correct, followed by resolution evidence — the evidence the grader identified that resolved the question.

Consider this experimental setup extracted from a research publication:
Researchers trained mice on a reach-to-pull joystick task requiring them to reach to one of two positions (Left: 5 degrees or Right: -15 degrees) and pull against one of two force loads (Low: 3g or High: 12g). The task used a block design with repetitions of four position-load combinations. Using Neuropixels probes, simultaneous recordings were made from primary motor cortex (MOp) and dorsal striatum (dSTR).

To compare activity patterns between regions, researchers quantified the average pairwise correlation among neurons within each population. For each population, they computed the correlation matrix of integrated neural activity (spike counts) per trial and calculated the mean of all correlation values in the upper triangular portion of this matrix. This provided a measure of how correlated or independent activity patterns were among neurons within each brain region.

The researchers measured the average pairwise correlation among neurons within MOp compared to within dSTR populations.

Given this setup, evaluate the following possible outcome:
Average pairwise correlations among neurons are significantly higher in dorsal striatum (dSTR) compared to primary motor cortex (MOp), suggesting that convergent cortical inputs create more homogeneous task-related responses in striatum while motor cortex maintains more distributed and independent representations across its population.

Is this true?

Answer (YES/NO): NO